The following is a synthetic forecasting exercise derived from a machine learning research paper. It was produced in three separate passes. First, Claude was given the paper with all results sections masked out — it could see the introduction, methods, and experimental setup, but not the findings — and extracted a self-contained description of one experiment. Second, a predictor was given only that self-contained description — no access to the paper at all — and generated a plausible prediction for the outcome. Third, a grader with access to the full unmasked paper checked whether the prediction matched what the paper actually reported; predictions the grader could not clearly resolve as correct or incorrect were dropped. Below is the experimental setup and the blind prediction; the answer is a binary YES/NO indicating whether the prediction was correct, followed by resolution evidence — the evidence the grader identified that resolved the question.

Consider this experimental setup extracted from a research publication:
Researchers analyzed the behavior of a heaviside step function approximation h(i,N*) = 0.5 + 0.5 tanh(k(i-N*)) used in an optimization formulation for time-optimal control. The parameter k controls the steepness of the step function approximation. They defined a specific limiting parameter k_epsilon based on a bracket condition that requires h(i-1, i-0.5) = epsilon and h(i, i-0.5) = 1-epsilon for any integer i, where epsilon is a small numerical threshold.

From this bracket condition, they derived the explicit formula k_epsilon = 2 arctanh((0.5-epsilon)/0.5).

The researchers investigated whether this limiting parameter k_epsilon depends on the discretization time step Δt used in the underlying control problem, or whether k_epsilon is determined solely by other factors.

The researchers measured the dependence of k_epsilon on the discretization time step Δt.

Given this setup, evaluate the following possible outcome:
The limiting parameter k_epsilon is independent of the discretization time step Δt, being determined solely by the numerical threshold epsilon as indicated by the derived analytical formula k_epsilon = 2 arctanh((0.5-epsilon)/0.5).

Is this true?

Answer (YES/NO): YES